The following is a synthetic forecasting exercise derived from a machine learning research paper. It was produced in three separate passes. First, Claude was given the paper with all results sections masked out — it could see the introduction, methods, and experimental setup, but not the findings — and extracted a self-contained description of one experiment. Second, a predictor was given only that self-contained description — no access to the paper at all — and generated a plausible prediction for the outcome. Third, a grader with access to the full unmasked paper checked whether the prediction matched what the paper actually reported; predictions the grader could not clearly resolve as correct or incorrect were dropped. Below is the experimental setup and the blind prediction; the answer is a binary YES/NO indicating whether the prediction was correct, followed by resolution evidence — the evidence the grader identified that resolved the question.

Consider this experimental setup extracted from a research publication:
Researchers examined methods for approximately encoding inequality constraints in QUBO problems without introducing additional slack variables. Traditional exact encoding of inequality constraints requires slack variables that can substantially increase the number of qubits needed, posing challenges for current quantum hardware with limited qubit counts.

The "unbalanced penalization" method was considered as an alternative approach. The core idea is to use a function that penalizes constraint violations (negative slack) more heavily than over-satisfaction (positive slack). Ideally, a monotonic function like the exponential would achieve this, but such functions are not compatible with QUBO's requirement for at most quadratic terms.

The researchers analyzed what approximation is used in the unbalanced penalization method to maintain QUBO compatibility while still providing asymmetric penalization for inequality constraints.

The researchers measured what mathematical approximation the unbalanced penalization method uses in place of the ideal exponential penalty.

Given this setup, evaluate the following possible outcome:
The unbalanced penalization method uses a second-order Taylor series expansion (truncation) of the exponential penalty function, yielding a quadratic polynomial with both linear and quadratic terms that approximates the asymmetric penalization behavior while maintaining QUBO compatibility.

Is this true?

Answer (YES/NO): YES